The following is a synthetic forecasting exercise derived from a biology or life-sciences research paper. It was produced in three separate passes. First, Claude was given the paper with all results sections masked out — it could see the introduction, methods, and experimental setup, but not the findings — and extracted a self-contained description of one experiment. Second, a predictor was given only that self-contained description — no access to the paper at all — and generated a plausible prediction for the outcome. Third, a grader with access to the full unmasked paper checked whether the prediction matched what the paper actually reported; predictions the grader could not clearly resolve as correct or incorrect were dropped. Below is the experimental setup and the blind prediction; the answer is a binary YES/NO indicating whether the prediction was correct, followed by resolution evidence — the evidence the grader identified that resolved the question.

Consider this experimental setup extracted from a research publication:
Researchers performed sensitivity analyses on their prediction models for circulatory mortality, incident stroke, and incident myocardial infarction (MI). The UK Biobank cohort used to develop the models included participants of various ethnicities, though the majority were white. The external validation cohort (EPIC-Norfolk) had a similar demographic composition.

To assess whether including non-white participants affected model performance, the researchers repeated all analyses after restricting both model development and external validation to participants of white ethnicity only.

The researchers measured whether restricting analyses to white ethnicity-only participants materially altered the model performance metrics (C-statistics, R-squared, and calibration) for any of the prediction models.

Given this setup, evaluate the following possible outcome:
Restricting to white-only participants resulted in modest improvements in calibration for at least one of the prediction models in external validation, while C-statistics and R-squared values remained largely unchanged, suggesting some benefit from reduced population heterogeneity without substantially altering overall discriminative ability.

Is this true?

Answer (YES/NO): NO